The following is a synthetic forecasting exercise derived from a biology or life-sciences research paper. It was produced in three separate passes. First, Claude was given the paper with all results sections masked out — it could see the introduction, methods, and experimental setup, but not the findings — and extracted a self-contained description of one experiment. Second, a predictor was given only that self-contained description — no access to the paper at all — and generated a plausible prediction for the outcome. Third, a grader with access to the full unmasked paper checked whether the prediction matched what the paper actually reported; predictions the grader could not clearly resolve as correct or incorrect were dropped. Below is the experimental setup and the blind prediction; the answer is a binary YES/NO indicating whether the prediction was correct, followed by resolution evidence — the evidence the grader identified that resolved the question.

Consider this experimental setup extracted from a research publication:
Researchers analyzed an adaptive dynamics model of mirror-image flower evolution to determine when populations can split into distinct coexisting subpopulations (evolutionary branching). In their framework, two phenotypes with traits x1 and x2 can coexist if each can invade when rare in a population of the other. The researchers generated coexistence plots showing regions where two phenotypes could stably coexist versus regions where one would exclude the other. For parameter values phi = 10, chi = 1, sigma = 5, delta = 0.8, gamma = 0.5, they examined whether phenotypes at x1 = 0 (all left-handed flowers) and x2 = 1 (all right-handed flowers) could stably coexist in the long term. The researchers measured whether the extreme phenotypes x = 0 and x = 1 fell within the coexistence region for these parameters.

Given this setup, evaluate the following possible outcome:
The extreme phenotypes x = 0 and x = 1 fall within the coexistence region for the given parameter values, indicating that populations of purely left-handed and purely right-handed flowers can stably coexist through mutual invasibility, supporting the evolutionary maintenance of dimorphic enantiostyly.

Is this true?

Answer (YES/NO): YES